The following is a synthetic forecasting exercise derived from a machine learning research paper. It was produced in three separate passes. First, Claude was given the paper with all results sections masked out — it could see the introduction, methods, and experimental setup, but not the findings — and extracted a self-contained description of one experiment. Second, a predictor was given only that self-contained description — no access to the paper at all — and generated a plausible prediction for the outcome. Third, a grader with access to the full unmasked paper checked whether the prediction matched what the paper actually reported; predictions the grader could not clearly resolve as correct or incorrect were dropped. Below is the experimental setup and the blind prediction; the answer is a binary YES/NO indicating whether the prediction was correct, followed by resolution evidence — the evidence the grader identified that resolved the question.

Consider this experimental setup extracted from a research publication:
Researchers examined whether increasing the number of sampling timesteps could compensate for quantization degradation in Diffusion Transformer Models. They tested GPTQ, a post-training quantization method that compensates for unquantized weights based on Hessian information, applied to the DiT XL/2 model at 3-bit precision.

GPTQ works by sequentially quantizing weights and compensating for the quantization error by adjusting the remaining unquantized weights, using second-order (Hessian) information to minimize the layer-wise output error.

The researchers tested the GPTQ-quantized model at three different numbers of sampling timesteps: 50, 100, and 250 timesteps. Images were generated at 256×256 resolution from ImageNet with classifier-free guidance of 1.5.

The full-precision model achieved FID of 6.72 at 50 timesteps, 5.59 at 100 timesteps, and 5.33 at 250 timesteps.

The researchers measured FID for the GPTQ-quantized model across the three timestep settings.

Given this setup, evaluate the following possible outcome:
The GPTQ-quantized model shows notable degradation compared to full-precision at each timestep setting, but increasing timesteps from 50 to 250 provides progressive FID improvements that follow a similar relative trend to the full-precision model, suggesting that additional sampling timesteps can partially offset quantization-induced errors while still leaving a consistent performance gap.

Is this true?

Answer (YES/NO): YES